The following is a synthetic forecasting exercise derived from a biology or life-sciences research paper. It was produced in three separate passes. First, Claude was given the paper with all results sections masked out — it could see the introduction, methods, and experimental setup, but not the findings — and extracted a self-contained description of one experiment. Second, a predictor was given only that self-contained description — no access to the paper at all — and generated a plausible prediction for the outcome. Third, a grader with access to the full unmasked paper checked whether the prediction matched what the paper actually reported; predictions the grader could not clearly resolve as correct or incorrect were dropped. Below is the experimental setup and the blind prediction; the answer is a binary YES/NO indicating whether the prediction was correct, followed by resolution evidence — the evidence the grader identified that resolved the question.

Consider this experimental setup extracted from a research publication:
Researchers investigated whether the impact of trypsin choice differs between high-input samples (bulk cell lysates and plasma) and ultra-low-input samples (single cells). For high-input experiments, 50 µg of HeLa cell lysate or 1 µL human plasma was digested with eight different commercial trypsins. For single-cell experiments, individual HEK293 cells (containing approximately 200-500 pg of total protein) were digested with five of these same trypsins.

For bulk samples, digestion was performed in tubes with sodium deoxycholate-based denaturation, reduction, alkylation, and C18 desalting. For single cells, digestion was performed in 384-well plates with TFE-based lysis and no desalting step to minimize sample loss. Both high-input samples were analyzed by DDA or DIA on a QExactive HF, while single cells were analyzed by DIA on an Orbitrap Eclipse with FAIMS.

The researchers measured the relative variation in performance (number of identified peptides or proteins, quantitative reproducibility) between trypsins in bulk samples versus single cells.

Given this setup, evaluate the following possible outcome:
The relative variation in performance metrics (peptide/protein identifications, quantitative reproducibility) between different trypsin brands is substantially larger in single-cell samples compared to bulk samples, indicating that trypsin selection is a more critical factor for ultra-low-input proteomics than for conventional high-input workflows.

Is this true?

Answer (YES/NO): YES